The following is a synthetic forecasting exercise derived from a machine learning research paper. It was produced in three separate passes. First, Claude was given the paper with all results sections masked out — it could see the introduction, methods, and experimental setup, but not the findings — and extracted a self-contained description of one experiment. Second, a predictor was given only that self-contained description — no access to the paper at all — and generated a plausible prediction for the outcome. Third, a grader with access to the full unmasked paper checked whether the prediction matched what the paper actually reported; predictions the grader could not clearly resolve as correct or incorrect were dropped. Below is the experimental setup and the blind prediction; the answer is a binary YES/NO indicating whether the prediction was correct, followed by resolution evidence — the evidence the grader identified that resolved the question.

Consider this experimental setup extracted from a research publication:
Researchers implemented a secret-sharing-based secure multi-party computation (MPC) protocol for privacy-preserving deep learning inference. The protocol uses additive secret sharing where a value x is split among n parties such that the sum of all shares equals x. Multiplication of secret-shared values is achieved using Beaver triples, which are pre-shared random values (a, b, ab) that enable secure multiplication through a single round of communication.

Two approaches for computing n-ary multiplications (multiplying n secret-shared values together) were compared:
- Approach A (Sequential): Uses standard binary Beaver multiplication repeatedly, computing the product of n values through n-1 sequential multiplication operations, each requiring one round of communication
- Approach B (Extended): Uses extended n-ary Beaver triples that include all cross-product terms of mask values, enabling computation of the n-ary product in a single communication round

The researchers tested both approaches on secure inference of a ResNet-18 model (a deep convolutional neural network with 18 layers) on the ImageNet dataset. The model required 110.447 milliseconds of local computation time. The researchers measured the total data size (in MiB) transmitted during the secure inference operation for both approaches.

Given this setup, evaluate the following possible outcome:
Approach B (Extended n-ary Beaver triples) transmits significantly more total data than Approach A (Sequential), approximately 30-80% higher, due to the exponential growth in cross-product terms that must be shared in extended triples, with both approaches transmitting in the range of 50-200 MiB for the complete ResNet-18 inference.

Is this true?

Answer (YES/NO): NO